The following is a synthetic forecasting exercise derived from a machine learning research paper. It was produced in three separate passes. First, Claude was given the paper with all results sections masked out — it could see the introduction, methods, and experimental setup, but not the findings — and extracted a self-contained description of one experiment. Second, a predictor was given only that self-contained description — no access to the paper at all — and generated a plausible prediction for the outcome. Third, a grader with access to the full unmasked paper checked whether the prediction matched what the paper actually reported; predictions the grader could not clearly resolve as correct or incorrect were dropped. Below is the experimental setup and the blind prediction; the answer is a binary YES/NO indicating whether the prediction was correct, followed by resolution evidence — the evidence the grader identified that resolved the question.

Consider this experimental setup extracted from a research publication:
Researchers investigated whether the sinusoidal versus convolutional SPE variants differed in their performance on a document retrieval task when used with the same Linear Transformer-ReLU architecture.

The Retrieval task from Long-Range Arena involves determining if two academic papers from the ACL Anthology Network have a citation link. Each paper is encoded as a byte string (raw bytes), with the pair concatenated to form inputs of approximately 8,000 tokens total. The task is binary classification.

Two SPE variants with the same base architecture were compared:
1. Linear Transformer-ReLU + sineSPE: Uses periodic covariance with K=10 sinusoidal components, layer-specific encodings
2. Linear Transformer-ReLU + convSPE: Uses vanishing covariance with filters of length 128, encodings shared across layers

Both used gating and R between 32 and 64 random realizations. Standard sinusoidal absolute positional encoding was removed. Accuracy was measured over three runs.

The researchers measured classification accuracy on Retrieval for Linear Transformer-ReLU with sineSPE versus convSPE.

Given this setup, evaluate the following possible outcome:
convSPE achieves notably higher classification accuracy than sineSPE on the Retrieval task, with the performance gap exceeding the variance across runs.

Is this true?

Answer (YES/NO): NO